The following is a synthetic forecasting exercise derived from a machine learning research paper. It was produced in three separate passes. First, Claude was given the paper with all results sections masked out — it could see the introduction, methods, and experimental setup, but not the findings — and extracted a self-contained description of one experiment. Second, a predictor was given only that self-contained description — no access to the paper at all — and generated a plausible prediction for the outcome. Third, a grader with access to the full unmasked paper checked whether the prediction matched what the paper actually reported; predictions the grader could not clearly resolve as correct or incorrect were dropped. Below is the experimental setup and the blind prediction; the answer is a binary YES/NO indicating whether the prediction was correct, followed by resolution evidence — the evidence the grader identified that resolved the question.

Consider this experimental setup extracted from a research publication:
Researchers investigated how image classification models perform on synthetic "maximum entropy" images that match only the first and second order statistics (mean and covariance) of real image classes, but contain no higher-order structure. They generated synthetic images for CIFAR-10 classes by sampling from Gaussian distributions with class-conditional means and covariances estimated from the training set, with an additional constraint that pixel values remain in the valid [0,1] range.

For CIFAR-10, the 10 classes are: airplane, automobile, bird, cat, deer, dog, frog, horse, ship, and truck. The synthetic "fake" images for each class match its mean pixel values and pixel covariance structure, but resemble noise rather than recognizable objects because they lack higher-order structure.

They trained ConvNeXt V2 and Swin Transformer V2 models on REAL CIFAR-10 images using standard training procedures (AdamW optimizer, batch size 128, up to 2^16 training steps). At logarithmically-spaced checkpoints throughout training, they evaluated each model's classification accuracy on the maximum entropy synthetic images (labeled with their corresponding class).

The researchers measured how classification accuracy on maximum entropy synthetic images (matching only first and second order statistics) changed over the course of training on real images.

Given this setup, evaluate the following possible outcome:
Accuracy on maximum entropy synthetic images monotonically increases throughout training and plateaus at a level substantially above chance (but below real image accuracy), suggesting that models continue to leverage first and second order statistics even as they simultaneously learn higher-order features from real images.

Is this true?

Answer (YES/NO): NO